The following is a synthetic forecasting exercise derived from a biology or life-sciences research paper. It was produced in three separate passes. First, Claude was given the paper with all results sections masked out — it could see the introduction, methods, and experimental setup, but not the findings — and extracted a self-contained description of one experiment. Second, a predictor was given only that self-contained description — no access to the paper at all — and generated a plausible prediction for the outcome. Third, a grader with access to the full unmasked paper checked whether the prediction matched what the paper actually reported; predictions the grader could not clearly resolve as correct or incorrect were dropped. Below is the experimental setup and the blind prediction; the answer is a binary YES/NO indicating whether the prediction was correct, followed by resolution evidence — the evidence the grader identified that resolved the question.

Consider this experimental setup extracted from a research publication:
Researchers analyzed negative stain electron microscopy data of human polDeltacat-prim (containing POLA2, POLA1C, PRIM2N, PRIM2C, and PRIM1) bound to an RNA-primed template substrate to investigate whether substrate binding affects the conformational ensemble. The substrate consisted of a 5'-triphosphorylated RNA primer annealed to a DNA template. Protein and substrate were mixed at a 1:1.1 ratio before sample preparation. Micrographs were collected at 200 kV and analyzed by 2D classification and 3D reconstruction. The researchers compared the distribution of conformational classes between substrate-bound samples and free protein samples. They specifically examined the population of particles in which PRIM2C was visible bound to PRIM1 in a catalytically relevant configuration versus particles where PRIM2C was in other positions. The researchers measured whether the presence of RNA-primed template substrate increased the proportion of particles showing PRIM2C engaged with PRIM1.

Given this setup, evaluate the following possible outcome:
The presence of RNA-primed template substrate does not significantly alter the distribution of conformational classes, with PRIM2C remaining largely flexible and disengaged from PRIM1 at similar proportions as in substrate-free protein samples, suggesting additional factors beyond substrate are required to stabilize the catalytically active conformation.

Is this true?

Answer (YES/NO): YES